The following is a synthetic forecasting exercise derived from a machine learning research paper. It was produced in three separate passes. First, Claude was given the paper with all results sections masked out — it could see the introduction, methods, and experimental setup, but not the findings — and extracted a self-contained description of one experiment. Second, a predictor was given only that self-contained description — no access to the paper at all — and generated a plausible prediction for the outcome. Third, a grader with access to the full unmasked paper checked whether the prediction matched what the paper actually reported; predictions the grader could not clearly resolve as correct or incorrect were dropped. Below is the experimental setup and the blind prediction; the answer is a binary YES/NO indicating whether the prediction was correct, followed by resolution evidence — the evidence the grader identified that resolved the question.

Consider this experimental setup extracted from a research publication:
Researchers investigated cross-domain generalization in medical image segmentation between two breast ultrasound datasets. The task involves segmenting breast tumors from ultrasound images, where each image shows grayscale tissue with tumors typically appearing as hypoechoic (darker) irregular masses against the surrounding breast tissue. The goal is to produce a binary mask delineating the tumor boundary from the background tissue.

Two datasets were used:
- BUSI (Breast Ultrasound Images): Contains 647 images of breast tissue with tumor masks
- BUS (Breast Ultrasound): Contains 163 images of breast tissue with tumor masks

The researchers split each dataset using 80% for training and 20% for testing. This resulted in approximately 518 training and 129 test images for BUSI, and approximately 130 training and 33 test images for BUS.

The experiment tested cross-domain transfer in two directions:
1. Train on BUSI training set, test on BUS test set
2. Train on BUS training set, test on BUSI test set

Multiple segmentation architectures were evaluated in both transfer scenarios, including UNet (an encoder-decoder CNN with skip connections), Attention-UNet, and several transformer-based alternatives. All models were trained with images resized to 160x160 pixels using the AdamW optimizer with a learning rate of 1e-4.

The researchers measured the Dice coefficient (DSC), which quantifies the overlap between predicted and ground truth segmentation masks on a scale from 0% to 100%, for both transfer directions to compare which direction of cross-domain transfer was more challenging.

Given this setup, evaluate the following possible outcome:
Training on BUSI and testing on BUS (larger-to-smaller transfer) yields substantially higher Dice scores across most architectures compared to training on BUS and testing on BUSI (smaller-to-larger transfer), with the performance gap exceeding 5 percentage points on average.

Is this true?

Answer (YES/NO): YES